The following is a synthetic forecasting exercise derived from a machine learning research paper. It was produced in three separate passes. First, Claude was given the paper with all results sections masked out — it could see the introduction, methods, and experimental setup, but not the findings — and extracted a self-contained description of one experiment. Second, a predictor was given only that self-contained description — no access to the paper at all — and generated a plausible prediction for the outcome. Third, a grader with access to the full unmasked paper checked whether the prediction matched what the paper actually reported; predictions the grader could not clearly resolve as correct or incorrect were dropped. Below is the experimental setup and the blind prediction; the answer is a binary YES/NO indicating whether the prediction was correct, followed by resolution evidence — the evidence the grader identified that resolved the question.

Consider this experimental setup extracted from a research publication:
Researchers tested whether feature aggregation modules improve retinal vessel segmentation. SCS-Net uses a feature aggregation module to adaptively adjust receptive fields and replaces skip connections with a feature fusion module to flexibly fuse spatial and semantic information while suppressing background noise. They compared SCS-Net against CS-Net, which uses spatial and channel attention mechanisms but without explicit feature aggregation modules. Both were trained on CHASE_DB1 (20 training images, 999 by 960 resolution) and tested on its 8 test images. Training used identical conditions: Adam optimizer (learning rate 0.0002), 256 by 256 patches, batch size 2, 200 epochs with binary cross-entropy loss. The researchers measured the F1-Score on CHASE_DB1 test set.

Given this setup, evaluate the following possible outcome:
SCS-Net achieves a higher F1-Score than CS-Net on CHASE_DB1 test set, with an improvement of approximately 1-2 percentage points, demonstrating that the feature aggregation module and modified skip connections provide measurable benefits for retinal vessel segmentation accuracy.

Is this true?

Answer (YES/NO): NO